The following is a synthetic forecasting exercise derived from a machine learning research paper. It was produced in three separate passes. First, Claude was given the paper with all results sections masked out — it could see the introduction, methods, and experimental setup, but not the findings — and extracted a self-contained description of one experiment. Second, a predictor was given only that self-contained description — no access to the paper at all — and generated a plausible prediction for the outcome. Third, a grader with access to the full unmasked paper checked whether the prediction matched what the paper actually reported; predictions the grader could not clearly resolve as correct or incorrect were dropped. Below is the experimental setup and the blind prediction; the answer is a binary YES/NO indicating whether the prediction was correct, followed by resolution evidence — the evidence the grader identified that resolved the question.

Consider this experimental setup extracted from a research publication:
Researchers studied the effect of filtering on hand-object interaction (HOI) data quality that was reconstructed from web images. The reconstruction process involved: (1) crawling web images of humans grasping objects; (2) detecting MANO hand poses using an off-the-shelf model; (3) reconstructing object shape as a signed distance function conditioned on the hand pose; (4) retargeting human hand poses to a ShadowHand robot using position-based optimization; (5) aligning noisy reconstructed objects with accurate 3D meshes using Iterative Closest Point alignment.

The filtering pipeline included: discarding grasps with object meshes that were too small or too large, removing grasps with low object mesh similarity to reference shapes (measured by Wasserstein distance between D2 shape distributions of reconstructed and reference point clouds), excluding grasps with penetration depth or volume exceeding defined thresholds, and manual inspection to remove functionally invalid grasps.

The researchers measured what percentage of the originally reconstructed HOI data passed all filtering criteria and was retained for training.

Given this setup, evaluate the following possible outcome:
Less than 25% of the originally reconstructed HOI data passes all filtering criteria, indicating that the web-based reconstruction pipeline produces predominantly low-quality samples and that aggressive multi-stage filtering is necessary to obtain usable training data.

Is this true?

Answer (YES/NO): YES